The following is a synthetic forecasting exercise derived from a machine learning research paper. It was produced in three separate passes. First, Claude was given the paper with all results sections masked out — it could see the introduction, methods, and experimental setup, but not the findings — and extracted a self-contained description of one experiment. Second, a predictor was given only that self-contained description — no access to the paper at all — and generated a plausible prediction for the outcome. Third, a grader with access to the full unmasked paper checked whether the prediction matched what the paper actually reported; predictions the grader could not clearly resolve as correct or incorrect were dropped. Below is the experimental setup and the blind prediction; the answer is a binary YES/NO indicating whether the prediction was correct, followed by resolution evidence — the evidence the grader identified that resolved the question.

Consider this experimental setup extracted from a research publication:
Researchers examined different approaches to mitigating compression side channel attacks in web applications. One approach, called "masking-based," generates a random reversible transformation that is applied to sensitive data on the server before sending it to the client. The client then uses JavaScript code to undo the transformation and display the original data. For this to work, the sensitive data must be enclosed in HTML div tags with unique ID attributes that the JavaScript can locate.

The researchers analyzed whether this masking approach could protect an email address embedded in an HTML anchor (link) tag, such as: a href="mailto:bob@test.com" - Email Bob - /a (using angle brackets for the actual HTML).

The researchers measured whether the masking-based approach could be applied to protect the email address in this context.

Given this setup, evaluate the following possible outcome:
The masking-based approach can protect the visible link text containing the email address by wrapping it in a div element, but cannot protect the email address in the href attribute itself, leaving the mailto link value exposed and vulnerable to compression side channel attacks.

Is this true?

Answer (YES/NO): NO